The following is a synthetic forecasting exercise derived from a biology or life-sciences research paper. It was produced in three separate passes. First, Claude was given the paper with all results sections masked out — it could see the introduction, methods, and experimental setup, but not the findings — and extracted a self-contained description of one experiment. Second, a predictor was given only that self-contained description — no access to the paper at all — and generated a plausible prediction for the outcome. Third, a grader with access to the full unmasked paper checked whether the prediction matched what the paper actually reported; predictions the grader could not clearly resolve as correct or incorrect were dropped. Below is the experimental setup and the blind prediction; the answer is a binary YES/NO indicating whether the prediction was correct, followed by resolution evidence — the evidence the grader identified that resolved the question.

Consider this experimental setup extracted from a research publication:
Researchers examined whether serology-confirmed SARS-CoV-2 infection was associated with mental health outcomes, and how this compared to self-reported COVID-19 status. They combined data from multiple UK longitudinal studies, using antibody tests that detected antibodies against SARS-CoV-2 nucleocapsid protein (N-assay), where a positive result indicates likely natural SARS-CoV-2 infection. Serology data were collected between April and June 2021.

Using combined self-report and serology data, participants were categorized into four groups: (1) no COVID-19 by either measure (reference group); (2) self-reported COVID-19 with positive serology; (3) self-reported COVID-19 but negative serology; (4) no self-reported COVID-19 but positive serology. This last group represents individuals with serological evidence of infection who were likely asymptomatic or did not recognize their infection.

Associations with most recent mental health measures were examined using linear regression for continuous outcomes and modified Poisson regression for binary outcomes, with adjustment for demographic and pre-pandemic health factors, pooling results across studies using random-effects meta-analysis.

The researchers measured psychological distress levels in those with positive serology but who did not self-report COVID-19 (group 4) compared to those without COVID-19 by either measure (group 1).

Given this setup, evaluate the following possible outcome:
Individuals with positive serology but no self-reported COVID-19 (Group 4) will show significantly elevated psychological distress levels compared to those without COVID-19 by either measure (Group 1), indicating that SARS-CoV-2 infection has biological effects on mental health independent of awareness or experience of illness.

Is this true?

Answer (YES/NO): NO